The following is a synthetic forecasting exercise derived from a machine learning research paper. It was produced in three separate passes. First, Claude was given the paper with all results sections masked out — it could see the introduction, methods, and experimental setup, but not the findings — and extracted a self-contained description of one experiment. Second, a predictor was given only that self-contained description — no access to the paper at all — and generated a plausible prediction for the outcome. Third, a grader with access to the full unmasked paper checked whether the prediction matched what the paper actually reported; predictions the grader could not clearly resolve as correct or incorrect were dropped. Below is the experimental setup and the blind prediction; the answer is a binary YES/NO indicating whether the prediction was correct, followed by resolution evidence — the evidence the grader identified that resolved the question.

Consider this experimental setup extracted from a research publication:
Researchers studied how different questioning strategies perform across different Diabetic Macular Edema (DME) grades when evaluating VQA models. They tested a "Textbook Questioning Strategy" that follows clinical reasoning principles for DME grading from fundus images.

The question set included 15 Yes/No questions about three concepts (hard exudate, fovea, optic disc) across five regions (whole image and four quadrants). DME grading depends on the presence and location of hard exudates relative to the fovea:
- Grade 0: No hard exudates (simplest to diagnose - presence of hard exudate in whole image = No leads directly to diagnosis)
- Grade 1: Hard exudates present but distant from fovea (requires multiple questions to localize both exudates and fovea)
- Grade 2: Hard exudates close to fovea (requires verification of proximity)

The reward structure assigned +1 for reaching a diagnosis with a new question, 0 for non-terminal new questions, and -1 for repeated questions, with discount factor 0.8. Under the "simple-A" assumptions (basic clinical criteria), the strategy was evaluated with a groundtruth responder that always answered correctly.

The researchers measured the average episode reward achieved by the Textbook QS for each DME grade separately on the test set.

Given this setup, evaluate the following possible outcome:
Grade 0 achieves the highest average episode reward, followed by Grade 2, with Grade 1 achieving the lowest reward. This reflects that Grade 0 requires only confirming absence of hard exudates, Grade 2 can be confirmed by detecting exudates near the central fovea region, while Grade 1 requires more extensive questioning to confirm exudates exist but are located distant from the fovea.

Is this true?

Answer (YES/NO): YES